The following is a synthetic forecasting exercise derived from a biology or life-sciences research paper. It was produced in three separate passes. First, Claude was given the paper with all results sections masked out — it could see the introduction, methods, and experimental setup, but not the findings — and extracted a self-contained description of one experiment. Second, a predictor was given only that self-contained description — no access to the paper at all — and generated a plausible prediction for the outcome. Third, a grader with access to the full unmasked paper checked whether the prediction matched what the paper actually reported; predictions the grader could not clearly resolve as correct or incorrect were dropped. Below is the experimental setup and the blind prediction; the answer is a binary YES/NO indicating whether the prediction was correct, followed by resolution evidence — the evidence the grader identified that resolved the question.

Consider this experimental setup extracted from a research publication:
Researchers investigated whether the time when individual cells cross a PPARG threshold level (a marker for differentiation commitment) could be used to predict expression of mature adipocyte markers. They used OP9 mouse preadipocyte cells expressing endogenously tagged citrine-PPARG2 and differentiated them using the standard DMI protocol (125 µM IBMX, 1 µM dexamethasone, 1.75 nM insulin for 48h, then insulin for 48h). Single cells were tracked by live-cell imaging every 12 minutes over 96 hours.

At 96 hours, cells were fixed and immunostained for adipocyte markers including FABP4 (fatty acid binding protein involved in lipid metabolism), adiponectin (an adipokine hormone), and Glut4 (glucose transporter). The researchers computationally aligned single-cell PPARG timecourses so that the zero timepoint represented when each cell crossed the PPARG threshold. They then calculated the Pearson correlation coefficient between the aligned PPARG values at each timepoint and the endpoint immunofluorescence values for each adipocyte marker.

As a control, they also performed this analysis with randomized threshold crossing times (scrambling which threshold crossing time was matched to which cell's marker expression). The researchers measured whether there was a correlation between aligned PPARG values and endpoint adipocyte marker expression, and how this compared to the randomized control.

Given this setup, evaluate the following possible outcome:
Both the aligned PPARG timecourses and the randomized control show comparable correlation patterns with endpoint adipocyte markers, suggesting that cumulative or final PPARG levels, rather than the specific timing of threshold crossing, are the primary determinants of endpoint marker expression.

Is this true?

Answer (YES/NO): NO